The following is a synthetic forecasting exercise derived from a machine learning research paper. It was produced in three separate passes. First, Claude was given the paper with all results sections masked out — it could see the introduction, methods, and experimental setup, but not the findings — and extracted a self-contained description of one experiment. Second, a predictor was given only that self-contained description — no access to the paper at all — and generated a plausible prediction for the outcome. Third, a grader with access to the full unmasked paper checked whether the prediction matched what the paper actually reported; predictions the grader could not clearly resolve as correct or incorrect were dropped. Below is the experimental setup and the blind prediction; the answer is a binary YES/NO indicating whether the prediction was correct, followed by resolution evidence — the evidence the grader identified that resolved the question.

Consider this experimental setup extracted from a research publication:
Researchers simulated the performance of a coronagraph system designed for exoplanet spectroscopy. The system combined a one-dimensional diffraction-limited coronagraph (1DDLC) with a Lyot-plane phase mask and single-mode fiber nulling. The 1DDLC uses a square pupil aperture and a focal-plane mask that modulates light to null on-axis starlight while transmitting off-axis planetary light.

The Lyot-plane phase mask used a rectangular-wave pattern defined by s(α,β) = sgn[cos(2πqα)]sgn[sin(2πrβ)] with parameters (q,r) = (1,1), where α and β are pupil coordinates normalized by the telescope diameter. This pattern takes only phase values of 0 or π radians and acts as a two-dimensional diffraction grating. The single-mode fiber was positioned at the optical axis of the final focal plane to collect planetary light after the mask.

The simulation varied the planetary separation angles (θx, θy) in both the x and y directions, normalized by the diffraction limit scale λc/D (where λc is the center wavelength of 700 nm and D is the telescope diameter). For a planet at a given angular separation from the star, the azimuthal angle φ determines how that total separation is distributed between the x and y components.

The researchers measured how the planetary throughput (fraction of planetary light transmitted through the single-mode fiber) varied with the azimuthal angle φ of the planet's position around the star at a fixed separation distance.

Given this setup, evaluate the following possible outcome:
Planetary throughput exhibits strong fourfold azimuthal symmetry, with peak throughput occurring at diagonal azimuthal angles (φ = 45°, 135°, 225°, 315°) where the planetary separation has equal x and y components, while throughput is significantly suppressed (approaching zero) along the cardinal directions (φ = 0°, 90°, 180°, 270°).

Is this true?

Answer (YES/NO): NO